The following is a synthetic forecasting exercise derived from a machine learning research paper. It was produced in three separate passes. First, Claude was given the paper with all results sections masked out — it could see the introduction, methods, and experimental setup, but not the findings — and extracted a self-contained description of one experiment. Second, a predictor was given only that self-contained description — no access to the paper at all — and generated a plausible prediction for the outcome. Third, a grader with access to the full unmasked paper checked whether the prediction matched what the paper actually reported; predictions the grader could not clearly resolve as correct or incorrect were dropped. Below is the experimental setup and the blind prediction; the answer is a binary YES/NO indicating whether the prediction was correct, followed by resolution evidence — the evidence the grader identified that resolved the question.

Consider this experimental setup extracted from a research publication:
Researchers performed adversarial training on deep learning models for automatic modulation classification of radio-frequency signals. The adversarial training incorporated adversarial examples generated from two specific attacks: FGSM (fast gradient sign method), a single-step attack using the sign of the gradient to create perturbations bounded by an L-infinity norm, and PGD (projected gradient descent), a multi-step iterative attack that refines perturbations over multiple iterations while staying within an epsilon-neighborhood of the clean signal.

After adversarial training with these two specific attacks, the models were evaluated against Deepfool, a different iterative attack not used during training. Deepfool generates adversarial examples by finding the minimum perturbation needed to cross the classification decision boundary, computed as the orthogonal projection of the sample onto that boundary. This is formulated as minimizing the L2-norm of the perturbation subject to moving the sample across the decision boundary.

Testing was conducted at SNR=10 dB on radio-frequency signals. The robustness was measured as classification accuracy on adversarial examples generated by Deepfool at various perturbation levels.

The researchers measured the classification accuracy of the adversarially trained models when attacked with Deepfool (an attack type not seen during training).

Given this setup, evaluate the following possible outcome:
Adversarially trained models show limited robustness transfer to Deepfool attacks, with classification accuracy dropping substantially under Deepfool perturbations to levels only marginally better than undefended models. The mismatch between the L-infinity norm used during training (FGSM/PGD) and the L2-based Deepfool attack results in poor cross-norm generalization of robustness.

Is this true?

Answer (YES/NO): NO